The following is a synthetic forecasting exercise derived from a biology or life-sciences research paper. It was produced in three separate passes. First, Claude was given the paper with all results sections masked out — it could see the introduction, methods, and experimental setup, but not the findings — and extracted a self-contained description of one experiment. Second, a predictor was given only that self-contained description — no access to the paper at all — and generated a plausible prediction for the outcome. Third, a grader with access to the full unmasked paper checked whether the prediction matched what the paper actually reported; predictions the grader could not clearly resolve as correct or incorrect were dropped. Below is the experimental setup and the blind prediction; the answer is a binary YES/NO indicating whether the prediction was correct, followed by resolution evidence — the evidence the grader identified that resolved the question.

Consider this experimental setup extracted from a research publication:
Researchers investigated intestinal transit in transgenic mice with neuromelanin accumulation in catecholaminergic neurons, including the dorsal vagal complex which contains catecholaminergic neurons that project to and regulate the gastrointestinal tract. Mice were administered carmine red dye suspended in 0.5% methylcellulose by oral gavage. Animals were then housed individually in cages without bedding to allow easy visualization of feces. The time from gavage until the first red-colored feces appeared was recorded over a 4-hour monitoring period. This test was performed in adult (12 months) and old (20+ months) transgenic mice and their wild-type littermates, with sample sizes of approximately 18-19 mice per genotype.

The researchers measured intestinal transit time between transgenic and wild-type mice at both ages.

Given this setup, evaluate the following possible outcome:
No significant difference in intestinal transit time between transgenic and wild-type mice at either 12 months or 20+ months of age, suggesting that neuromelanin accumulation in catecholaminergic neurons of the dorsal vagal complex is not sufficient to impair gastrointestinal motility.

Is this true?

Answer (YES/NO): YES